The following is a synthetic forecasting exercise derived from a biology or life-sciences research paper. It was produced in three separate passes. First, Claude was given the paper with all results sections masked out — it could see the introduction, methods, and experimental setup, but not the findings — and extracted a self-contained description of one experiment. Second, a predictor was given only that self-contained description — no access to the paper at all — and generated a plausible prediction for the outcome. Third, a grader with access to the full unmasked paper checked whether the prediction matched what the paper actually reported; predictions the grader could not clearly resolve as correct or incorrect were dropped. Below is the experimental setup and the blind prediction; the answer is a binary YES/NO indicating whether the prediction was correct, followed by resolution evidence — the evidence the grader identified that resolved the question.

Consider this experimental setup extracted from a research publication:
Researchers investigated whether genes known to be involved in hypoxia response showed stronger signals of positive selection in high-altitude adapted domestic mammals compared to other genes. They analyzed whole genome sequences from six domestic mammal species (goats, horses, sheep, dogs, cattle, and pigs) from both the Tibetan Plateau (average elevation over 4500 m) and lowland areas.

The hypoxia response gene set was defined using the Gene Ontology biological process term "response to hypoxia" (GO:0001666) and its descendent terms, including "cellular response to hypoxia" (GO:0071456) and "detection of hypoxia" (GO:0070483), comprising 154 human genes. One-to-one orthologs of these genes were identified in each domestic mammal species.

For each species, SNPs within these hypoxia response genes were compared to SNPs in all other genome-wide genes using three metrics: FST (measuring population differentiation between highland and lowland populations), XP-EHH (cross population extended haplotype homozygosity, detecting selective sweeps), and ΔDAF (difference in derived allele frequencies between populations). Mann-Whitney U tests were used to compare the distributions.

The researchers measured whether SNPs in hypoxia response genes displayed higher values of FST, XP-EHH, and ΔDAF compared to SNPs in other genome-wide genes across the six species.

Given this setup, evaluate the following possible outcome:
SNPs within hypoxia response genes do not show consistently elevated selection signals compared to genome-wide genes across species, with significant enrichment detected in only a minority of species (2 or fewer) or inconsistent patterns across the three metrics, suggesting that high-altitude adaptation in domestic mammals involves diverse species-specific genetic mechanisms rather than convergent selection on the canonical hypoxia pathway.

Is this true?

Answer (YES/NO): NO